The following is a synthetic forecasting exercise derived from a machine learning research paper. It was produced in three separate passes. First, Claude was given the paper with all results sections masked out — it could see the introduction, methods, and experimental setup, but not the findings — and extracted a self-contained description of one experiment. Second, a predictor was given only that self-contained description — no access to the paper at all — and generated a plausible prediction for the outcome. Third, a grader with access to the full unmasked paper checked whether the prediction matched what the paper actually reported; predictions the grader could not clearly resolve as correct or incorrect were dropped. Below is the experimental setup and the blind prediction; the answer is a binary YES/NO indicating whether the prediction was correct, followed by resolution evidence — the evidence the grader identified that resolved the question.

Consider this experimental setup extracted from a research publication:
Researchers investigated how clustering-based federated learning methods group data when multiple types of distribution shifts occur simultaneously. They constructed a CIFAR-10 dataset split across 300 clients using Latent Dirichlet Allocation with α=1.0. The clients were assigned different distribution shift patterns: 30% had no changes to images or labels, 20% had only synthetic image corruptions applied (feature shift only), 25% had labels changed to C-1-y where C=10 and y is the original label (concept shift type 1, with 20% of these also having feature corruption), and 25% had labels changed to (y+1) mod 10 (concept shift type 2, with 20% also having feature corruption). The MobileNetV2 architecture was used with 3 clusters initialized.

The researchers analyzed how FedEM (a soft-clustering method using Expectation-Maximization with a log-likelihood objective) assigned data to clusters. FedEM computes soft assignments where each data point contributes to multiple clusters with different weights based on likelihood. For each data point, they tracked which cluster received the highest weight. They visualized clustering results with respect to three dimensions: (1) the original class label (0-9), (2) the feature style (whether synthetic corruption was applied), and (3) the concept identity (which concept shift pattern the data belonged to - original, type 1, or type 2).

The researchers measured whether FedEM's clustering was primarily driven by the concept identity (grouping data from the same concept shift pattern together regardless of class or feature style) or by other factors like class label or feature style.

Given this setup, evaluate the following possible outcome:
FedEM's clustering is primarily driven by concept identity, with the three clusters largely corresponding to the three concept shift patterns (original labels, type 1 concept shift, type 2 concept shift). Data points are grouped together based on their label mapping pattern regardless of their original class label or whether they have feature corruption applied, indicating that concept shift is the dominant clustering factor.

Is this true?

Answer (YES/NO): NO